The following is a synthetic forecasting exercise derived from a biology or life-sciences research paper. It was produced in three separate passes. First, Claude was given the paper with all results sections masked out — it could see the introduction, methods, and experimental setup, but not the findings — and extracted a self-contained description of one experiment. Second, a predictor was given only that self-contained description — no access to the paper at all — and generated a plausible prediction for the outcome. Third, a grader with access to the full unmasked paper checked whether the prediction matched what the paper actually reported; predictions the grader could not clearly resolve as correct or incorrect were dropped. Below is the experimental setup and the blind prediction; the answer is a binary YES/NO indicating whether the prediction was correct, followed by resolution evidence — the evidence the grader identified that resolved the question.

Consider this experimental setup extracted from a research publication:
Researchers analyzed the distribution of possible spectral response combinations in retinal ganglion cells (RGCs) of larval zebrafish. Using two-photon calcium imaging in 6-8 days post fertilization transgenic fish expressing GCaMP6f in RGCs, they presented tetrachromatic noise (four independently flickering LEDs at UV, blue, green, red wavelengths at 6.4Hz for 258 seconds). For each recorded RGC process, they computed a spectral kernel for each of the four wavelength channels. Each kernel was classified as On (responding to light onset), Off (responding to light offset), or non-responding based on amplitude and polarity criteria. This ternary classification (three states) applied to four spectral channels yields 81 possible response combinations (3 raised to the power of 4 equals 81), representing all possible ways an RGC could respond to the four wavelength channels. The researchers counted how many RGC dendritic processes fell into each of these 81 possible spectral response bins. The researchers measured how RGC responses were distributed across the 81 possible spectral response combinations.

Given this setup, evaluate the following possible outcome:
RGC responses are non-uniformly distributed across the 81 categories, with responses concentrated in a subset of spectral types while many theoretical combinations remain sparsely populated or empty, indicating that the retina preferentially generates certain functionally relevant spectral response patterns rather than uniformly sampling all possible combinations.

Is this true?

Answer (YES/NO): YES